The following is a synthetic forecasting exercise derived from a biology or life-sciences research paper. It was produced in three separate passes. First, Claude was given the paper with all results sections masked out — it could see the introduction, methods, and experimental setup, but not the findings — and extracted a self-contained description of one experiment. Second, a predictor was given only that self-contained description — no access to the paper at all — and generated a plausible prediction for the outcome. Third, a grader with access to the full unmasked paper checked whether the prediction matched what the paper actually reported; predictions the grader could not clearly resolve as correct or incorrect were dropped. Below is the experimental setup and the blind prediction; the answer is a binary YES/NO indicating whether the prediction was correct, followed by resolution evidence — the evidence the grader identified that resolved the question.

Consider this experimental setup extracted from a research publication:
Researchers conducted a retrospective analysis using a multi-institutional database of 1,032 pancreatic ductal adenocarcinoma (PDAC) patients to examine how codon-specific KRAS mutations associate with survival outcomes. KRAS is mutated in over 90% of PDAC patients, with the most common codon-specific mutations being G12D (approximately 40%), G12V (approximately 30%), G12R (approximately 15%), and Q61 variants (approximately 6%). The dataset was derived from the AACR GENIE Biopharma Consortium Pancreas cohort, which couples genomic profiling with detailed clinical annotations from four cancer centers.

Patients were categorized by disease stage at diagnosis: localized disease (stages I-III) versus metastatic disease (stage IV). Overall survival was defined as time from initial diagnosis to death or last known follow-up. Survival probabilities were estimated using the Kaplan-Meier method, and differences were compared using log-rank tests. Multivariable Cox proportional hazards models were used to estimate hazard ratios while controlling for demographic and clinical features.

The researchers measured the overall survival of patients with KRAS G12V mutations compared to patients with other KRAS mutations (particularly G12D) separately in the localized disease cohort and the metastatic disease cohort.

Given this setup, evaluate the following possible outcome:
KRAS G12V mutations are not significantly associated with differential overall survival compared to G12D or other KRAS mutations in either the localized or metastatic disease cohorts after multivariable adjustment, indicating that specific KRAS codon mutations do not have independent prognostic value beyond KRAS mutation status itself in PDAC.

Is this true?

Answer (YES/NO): NO